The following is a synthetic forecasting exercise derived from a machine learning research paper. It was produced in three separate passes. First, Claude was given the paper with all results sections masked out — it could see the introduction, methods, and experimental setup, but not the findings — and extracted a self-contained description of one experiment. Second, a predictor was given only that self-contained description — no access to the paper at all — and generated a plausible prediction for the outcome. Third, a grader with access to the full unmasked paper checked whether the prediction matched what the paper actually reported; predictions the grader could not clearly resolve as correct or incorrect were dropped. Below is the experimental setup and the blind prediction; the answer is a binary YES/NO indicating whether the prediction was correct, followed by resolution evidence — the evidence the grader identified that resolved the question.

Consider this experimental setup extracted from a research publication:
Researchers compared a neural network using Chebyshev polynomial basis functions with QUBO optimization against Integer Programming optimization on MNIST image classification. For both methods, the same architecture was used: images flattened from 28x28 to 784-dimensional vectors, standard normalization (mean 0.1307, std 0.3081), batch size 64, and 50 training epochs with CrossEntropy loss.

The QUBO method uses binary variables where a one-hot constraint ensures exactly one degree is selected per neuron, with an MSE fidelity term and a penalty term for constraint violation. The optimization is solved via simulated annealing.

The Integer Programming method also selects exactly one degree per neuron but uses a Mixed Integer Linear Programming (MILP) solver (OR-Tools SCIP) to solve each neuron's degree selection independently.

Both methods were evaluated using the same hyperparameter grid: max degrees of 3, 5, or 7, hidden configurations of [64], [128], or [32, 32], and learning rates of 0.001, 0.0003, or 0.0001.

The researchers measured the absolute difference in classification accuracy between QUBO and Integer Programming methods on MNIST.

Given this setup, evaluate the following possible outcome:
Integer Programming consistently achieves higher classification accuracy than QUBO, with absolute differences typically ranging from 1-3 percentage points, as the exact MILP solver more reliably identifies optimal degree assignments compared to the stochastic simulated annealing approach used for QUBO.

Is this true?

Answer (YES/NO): NO